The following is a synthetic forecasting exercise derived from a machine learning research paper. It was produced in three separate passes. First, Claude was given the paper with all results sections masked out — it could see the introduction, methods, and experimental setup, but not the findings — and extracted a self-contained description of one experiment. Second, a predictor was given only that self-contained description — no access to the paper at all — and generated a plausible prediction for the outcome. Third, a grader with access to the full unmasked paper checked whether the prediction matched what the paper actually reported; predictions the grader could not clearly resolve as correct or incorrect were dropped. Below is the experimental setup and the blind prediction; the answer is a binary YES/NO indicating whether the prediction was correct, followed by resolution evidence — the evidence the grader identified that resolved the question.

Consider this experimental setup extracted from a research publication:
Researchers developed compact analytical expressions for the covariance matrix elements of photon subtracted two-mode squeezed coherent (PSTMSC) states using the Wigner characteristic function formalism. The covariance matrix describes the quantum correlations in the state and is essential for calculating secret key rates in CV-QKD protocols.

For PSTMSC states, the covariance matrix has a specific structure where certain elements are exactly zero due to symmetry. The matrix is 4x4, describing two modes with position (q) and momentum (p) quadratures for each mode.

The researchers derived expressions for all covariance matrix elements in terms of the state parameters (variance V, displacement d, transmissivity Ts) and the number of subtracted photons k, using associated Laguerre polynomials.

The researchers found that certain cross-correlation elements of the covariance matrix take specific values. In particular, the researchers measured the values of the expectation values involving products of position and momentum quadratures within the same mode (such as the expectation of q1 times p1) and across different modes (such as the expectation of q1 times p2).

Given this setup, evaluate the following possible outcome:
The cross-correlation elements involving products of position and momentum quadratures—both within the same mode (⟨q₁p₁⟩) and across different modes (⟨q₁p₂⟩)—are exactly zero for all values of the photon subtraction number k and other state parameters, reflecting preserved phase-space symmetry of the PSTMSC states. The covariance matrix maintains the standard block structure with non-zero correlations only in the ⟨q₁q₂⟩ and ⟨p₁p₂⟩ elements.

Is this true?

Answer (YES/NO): YES